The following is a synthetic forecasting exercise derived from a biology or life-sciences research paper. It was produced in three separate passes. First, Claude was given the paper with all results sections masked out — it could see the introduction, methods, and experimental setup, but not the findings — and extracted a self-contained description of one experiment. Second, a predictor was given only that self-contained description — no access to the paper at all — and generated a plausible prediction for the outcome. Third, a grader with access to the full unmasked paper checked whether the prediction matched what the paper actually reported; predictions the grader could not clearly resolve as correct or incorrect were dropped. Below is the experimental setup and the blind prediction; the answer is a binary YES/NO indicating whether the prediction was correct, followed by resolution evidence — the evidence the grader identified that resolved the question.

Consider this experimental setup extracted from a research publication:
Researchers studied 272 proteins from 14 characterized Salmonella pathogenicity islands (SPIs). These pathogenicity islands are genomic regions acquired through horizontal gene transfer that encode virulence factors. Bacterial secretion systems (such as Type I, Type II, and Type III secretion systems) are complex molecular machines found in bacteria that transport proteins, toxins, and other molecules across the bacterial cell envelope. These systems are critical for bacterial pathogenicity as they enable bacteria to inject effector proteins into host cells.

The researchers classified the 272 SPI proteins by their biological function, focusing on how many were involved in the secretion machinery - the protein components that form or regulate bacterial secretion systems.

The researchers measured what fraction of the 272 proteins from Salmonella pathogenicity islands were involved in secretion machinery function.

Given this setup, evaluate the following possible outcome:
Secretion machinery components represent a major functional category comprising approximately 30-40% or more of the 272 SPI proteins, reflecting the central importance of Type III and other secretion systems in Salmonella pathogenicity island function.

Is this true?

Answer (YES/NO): YES